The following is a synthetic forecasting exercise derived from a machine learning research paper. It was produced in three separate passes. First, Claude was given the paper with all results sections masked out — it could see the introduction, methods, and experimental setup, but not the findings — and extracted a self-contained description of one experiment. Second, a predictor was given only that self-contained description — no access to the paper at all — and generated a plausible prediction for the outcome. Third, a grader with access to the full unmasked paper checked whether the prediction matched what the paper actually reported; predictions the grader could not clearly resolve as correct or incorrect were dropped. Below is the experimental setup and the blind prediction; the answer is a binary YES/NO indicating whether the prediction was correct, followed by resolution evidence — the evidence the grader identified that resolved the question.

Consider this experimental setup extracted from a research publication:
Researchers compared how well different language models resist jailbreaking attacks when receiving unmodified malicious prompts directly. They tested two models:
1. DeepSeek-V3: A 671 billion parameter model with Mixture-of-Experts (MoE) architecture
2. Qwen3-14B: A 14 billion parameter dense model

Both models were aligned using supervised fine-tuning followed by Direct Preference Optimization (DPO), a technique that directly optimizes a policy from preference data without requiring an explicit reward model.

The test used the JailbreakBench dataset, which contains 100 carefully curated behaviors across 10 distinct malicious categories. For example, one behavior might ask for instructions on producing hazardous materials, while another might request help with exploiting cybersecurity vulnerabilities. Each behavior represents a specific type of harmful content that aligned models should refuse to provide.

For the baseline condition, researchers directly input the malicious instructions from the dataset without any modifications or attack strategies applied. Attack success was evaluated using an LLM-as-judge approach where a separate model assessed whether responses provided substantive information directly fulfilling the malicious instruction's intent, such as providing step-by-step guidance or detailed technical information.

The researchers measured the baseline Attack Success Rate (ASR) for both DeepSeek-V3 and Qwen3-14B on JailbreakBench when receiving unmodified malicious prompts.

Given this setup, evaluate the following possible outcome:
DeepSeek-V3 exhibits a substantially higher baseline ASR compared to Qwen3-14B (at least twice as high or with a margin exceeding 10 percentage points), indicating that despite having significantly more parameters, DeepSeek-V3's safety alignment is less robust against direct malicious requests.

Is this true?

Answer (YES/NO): NO